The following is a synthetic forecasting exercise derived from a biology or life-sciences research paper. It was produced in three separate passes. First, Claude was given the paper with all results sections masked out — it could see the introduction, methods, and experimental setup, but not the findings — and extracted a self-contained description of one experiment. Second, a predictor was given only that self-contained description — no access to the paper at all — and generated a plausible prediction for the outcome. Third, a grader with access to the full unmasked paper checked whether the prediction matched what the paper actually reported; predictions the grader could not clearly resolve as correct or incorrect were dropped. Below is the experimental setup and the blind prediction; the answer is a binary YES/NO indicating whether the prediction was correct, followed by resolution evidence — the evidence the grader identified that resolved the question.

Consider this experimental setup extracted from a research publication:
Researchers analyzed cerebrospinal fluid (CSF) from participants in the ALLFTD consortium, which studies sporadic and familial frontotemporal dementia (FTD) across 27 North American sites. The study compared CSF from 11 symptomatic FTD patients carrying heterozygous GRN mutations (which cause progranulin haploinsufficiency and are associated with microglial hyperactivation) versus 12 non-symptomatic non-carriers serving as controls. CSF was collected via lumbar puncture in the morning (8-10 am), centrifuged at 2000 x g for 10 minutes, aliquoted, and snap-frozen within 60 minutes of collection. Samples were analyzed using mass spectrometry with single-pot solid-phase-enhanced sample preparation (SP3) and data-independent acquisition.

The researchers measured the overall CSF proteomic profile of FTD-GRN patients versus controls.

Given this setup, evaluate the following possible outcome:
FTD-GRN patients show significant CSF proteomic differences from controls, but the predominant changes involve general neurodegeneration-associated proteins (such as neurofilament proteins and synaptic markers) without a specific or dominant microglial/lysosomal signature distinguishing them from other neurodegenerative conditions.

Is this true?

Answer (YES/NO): NO